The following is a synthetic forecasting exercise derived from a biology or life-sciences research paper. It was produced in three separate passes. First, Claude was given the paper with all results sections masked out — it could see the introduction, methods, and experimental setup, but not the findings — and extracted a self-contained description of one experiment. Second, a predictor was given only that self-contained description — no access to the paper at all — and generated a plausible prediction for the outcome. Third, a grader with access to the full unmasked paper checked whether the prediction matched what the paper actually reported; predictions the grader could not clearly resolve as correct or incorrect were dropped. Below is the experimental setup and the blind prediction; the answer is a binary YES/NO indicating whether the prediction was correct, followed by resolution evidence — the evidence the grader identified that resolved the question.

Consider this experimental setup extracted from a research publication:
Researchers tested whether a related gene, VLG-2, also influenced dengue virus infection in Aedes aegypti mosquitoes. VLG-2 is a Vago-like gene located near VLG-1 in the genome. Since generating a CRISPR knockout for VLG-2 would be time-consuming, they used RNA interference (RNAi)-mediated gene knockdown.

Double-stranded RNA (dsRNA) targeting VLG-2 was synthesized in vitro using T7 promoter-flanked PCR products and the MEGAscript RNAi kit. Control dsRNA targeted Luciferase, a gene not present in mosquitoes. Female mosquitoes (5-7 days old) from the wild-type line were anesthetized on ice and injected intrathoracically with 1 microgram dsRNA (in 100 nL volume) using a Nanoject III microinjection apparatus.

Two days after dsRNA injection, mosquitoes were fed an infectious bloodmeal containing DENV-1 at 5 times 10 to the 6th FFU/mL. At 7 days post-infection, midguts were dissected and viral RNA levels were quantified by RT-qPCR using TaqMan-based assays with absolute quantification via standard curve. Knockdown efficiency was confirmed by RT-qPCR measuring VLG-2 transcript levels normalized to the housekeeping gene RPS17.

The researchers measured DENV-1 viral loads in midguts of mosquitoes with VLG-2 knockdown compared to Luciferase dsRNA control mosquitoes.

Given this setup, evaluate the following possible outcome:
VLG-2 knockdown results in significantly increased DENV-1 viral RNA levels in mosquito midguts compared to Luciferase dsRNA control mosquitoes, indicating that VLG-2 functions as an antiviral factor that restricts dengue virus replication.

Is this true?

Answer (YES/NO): NO